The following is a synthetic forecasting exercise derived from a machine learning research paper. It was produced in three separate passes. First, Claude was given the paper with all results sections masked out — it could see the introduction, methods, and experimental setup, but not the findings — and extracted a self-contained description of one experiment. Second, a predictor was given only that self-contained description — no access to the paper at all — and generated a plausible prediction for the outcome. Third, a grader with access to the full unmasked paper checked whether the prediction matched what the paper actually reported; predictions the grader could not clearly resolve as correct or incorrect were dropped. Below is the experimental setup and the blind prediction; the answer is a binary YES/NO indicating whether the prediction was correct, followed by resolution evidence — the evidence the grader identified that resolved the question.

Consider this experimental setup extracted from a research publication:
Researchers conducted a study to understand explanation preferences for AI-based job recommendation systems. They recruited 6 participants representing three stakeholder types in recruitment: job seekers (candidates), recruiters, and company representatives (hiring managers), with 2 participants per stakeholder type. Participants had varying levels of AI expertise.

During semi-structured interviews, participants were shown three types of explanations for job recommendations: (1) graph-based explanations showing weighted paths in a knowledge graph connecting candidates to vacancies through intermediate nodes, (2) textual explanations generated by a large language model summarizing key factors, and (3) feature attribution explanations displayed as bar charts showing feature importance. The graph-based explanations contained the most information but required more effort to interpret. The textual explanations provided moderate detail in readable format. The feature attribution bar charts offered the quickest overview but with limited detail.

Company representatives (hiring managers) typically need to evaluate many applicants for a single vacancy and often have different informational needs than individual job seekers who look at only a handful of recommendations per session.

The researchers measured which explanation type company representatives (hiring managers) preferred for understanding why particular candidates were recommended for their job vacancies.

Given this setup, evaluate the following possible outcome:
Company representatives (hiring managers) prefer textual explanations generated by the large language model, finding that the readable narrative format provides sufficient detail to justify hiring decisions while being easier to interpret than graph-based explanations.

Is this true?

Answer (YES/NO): NO